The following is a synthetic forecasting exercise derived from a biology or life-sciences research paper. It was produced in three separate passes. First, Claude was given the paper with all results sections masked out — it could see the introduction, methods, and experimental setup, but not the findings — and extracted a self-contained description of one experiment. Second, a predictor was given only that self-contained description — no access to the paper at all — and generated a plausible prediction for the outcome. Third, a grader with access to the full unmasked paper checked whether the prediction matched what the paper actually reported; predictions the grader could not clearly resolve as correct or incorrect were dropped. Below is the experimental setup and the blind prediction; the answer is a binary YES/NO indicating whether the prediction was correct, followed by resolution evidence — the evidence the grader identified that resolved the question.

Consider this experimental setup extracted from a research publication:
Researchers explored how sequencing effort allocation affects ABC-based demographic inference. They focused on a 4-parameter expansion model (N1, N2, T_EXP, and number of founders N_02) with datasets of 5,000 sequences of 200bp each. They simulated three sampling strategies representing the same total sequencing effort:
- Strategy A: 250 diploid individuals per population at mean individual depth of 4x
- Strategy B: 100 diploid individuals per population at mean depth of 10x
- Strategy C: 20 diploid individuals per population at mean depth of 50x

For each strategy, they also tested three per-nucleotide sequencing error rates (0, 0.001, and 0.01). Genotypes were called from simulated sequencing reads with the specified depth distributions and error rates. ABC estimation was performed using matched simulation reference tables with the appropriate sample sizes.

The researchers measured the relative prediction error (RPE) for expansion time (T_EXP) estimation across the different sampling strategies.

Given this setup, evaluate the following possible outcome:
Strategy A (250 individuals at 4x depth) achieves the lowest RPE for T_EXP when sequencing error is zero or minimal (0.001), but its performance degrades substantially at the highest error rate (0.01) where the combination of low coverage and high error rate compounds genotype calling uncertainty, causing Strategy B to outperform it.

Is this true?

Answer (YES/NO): NO